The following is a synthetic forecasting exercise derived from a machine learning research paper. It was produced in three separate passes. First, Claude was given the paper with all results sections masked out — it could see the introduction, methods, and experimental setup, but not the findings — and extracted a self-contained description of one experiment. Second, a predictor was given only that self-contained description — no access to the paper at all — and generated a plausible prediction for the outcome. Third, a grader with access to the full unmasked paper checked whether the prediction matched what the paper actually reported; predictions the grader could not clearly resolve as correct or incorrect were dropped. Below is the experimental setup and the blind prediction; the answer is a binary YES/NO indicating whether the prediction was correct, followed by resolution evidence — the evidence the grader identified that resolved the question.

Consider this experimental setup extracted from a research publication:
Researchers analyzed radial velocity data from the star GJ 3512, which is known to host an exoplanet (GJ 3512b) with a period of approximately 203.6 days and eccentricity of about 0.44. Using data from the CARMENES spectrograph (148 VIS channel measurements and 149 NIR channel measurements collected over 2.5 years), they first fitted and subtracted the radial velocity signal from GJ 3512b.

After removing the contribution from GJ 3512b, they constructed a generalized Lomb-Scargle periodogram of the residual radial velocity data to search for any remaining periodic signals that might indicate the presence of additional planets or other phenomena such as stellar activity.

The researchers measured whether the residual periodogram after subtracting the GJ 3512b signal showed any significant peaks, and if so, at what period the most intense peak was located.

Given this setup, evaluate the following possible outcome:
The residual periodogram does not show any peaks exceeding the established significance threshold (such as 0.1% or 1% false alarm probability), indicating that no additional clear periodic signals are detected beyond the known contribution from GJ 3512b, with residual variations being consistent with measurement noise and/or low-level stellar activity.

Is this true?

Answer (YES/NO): NO